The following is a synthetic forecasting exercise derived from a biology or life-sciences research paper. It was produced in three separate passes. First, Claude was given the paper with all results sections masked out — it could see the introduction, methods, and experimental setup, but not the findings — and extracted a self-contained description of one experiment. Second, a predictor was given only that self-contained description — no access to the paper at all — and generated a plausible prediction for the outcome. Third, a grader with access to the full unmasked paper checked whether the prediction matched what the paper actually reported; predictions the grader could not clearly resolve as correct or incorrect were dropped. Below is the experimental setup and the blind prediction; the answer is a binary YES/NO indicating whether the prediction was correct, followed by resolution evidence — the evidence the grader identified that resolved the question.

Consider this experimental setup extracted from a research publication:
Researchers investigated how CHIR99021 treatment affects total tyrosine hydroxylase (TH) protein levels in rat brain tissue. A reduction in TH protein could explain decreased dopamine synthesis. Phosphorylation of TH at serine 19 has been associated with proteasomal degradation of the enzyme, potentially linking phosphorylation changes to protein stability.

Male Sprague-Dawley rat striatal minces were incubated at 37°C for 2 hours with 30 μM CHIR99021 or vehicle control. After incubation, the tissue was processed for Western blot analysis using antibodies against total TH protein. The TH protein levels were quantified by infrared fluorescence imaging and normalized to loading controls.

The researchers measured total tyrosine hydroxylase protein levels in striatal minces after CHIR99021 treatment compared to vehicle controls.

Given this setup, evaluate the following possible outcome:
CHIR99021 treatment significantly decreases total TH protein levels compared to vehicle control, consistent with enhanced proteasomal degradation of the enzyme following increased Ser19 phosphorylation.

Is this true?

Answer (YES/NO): NO